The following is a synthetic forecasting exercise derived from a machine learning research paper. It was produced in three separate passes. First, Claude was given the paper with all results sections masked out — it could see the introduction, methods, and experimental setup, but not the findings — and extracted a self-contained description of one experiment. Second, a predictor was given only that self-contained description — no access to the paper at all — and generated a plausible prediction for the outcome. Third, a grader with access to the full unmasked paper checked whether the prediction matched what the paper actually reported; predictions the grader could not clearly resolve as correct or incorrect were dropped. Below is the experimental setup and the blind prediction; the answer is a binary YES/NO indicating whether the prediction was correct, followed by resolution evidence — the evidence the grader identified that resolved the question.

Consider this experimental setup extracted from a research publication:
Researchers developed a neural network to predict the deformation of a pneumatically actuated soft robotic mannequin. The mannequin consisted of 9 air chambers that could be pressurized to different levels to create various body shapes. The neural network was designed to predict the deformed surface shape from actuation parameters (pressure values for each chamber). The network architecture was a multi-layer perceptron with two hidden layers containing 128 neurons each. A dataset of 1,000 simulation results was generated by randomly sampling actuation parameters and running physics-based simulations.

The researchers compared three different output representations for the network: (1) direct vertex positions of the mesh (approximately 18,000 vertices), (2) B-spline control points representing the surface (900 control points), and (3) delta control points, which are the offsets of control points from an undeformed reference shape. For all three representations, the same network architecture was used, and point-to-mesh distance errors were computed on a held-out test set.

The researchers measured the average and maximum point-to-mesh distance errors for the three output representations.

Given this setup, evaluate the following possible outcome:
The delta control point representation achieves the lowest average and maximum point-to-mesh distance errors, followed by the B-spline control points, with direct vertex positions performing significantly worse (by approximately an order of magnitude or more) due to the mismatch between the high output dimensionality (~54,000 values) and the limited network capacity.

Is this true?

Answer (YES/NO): NO